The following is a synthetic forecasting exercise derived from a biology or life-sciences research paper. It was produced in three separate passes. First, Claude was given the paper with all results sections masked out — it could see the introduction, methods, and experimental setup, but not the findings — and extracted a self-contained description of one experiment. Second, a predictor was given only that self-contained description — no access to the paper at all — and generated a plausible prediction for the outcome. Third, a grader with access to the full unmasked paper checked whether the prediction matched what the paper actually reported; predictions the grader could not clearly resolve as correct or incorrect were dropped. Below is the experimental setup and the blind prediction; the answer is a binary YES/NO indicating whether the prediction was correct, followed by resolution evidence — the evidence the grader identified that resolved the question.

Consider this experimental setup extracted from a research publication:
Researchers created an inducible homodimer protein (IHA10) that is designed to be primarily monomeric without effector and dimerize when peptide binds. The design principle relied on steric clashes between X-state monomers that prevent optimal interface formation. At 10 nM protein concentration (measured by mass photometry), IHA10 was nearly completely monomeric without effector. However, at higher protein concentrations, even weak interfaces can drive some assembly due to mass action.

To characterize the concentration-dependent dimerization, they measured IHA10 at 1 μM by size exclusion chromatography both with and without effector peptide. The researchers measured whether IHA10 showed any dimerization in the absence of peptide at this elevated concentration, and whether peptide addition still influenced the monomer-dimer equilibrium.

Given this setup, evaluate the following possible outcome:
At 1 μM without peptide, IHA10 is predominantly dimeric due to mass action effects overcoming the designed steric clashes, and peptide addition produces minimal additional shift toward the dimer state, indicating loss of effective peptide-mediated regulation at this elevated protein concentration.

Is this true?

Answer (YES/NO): NO